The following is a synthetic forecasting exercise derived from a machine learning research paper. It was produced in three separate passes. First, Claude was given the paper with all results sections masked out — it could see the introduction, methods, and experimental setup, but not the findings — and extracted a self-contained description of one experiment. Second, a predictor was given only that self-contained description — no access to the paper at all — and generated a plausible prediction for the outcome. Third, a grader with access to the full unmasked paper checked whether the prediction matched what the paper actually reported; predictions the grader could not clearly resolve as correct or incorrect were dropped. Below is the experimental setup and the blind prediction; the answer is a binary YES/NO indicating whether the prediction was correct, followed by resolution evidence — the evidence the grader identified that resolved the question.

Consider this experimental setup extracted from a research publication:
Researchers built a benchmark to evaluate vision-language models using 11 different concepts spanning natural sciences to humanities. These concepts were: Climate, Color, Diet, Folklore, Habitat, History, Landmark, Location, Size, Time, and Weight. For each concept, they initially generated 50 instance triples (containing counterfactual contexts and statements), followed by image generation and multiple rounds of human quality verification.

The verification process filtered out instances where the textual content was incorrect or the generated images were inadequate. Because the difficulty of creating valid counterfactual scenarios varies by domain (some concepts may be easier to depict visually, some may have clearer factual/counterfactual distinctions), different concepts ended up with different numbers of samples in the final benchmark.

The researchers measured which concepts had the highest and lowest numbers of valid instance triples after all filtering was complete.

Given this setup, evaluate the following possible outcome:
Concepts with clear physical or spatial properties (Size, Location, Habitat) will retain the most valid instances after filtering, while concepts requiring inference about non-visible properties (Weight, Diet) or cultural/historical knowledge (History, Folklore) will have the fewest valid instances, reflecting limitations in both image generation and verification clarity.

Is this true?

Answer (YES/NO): NO